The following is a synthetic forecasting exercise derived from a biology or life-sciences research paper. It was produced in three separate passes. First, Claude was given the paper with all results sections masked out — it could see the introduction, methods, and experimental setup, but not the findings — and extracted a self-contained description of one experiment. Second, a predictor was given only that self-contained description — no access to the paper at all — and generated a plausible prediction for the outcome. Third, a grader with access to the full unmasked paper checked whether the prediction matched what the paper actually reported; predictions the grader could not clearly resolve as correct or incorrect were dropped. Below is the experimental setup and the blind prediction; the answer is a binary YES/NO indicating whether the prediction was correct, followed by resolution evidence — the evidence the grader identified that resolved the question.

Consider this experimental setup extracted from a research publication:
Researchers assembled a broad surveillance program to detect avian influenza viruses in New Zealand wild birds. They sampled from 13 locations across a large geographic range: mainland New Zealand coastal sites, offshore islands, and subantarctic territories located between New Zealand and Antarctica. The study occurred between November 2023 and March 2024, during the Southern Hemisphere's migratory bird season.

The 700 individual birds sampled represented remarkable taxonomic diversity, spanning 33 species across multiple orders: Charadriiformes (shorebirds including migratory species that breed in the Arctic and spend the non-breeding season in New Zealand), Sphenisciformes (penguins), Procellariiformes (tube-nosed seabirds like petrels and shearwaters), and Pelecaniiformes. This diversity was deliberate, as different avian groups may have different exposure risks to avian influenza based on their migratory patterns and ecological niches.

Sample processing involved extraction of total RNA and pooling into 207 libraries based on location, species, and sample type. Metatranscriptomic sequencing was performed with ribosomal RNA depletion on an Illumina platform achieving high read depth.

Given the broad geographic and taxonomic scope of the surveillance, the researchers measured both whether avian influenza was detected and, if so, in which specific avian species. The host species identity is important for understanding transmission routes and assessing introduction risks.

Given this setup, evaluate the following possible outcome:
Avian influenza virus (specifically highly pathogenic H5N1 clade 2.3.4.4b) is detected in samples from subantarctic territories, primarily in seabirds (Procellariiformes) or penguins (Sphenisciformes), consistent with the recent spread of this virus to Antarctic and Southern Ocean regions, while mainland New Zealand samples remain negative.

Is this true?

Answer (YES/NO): NO